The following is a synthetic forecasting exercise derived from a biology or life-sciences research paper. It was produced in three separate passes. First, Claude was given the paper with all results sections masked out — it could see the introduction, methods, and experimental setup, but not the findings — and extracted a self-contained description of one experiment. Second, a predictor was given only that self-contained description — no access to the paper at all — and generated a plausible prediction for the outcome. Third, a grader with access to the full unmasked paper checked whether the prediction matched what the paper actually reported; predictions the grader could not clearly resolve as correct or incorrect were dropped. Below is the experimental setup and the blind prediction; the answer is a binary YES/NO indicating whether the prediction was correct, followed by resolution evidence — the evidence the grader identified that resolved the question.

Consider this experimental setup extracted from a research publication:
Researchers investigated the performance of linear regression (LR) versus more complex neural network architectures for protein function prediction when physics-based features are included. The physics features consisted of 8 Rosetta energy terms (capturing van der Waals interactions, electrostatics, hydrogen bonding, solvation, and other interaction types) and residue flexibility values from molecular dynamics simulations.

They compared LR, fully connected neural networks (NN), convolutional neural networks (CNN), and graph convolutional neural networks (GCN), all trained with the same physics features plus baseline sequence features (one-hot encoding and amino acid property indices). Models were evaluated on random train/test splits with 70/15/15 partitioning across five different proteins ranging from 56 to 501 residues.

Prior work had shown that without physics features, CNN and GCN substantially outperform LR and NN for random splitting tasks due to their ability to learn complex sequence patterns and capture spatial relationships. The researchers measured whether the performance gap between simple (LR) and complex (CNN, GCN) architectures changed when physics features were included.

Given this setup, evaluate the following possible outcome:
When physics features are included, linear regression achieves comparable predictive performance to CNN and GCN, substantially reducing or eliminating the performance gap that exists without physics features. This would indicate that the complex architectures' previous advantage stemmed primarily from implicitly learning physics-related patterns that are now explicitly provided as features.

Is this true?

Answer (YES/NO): NO